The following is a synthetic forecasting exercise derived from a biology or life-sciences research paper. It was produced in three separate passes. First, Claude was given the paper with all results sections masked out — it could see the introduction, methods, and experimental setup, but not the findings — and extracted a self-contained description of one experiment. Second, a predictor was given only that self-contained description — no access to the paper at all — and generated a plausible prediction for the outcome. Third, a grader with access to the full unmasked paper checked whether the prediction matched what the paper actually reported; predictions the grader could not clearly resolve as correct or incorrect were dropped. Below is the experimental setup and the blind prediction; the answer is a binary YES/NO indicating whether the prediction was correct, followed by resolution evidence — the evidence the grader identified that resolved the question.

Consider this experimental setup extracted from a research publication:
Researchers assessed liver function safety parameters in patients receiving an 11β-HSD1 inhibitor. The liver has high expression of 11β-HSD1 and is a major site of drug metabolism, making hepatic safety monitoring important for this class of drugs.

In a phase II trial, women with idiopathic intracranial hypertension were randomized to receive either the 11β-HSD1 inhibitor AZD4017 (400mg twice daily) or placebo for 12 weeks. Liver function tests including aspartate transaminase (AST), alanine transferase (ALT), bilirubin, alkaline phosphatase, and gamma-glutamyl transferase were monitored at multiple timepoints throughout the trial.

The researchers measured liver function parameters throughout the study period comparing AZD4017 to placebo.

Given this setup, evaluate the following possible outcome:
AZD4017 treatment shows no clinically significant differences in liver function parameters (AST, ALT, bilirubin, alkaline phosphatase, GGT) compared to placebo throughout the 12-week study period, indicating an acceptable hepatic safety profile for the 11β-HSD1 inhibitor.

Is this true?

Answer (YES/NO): YES